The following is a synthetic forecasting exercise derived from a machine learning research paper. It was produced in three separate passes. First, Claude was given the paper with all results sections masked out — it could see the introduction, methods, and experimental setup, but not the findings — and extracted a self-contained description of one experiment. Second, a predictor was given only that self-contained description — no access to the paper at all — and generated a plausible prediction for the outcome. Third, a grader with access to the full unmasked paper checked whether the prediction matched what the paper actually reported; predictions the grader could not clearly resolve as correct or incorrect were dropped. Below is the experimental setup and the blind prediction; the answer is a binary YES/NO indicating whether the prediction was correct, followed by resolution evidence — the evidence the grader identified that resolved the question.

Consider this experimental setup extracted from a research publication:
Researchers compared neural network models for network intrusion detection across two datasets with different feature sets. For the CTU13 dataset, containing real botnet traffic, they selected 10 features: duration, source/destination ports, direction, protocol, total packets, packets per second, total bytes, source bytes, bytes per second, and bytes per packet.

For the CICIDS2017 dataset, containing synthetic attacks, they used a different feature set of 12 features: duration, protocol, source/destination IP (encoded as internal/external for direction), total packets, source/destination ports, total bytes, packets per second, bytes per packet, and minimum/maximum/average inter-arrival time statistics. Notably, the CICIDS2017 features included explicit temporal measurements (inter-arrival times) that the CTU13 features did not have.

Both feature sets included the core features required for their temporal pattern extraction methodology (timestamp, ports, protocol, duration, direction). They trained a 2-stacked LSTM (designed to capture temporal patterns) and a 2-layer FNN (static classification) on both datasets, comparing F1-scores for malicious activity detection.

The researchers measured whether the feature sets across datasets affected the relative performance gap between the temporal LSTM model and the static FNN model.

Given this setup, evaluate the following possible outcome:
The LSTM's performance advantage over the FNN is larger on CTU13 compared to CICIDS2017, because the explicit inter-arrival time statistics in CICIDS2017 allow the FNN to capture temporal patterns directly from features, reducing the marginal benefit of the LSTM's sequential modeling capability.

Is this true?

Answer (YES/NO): YES